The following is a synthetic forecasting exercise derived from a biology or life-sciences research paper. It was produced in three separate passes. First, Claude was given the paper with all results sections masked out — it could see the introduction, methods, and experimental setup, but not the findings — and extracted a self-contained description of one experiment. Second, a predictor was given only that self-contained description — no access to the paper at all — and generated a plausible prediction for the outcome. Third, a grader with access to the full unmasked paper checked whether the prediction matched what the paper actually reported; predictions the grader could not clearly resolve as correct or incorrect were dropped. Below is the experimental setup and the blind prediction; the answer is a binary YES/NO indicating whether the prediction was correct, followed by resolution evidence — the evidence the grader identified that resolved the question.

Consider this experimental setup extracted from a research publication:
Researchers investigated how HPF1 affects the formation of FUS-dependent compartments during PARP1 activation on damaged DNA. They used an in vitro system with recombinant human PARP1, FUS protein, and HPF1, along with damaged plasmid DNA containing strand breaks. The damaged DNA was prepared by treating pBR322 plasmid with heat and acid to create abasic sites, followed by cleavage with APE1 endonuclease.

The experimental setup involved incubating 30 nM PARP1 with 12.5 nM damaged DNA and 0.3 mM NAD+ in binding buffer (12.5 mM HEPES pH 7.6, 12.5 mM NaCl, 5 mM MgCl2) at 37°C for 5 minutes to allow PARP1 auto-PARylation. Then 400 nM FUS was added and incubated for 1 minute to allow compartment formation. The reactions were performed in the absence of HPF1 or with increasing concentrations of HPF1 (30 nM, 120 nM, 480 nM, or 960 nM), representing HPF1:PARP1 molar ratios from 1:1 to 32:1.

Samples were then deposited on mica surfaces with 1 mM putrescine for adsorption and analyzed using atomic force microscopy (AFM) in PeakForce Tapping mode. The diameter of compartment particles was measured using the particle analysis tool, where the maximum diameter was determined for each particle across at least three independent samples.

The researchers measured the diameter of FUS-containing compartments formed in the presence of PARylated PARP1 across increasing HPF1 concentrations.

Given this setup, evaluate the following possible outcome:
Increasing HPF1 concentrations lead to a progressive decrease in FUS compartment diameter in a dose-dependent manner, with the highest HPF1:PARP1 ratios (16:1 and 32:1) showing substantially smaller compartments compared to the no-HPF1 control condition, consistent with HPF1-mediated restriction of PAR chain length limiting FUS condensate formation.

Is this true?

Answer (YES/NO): NO